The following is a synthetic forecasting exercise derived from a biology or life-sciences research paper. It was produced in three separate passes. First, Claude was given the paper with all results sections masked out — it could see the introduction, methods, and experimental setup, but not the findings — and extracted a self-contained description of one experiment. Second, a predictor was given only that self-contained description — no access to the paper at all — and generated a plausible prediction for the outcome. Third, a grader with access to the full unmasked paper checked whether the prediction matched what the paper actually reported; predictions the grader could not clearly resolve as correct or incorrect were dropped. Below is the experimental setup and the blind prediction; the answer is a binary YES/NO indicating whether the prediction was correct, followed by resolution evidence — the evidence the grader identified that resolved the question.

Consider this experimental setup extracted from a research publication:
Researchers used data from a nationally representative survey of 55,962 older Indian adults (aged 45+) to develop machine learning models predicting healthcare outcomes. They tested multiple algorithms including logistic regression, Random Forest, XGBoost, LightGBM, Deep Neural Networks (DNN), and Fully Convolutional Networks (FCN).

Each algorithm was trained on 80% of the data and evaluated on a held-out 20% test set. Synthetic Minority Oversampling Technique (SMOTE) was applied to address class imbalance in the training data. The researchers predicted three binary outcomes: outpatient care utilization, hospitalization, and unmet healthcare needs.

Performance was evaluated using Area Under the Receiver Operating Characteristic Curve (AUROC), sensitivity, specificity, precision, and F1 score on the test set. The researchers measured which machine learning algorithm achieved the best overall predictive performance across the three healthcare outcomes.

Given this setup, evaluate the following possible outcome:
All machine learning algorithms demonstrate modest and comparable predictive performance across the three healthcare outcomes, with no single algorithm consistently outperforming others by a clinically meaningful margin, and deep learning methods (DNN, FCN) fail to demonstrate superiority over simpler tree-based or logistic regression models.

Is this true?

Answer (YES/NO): NO